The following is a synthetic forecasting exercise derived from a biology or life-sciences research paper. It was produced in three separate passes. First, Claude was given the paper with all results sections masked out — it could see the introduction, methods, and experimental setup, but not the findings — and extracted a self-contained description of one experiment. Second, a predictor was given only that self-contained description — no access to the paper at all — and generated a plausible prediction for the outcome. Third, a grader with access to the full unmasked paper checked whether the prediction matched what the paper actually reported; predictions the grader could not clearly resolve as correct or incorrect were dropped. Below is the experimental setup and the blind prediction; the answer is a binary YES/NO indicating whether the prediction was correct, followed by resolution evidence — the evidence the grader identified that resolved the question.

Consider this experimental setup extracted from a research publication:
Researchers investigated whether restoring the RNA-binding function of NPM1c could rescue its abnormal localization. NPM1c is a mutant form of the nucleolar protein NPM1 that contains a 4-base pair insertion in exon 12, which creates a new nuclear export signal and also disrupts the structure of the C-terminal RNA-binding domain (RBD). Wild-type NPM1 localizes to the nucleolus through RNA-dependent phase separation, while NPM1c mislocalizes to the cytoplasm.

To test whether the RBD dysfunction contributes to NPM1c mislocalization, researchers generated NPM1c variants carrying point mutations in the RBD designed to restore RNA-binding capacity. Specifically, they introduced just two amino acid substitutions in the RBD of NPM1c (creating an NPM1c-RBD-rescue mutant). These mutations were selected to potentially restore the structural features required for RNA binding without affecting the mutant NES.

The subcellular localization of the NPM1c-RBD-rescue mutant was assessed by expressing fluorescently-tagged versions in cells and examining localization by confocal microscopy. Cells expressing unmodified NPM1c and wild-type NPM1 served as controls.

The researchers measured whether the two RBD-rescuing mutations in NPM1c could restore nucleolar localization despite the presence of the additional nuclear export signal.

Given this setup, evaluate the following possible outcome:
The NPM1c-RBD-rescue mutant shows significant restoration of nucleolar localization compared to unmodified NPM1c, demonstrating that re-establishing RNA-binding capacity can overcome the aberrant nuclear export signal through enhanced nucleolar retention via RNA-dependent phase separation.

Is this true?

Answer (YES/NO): YES